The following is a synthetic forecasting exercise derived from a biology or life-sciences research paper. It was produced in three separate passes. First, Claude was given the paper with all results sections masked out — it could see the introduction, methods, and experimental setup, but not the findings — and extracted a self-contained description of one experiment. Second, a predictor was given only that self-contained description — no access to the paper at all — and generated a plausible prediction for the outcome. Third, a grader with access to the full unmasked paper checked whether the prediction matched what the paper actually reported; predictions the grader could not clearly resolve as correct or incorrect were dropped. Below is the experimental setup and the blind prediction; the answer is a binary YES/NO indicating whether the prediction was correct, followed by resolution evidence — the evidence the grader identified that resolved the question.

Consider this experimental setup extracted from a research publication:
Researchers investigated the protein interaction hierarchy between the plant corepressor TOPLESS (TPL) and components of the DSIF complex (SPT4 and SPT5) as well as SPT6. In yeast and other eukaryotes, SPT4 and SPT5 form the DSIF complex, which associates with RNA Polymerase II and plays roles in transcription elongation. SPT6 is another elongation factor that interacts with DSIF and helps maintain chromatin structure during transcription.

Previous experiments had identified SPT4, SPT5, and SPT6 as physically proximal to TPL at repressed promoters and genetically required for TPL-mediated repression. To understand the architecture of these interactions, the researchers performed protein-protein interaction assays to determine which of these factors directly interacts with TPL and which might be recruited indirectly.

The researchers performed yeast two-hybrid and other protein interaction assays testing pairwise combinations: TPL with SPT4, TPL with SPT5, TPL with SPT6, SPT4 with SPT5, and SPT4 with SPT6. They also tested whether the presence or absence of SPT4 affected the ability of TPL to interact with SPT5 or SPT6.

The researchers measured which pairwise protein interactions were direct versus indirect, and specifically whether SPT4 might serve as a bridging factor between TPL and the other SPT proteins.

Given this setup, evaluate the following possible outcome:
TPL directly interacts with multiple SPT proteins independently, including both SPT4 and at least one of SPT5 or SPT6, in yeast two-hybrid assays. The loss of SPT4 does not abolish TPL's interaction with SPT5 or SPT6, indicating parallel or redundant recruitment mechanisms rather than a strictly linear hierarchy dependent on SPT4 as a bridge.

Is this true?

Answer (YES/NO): NO